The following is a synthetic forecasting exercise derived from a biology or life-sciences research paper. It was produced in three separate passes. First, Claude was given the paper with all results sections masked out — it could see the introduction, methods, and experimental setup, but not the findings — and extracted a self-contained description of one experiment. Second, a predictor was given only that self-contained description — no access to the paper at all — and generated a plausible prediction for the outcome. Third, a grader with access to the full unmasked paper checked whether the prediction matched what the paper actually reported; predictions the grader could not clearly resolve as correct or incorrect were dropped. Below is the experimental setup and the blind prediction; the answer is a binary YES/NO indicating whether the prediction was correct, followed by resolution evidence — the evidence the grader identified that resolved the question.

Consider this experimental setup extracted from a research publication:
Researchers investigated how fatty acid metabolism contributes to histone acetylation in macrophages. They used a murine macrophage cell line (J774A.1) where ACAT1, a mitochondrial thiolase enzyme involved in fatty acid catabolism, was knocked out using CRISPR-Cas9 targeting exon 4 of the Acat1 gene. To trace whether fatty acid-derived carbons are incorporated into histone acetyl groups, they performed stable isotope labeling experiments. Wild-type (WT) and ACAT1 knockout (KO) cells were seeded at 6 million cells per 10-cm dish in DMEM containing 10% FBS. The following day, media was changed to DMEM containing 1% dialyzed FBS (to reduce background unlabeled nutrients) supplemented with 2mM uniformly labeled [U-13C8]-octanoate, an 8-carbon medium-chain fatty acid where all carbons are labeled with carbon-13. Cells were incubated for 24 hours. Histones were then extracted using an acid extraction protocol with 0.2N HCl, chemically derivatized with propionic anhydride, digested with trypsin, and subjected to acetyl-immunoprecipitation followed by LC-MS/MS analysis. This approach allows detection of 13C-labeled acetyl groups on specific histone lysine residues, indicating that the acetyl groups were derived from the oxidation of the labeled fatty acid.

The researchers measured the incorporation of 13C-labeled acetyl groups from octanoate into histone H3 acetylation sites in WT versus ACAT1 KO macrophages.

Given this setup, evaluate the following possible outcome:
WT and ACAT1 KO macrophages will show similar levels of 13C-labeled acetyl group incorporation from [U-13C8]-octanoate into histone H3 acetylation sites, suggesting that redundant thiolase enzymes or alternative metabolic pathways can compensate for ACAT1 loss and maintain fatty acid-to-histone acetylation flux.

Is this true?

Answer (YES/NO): NO